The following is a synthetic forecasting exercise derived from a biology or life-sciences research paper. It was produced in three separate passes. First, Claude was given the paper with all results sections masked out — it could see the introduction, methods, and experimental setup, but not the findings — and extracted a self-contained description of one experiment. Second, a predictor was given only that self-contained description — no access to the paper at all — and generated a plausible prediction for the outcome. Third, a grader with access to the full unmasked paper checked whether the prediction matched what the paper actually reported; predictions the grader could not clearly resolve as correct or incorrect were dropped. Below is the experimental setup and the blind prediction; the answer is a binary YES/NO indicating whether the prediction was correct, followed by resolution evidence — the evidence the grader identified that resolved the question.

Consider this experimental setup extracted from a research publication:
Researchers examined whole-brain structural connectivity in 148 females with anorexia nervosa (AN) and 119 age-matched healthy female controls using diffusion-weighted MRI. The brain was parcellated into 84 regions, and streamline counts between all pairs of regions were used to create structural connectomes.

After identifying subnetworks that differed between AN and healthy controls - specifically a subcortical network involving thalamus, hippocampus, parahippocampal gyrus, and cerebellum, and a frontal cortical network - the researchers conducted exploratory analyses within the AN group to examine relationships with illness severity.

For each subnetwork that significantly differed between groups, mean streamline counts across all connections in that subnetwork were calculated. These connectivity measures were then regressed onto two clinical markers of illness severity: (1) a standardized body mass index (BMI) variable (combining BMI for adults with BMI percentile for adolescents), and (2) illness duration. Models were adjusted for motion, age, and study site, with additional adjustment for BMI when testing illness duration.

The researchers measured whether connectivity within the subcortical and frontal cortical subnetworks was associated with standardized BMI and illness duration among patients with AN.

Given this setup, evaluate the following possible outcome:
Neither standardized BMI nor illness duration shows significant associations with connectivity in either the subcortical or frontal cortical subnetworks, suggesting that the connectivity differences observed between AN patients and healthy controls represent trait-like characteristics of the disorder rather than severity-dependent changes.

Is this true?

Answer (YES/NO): NO